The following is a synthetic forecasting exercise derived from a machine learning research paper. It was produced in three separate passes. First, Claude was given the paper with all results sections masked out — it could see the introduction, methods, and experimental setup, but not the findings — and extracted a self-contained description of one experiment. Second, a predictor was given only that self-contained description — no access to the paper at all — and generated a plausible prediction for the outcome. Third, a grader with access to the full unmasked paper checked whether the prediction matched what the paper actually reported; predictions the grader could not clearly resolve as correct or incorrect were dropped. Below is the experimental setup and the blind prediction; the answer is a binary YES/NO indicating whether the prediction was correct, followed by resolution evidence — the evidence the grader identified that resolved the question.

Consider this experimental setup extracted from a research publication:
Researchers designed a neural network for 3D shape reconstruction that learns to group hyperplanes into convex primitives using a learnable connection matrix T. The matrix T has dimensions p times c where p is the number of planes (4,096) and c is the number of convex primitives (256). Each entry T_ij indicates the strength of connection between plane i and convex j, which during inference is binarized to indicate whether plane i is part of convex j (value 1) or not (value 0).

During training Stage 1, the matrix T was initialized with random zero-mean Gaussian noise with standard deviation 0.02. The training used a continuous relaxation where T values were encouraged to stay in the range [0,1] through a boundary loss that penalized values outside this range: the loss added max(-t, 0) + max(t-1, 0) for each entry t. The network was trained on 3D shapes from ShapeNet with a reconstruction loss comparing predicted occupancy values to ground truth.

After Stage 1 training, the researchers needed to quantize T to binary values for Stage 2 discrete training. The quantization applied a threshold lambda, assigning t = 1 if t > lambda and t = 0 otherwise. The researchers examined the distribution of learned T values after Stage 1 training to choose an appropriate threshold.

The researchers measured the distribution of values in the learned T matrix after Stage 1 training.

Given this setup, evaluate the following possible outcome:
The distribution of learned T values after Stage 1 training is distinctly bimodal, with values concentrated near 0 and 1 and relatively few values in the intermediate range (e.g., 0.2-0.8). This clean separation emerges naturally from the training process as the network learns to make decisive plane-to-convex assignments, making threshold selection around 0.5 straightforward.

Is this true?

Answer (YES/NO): NO